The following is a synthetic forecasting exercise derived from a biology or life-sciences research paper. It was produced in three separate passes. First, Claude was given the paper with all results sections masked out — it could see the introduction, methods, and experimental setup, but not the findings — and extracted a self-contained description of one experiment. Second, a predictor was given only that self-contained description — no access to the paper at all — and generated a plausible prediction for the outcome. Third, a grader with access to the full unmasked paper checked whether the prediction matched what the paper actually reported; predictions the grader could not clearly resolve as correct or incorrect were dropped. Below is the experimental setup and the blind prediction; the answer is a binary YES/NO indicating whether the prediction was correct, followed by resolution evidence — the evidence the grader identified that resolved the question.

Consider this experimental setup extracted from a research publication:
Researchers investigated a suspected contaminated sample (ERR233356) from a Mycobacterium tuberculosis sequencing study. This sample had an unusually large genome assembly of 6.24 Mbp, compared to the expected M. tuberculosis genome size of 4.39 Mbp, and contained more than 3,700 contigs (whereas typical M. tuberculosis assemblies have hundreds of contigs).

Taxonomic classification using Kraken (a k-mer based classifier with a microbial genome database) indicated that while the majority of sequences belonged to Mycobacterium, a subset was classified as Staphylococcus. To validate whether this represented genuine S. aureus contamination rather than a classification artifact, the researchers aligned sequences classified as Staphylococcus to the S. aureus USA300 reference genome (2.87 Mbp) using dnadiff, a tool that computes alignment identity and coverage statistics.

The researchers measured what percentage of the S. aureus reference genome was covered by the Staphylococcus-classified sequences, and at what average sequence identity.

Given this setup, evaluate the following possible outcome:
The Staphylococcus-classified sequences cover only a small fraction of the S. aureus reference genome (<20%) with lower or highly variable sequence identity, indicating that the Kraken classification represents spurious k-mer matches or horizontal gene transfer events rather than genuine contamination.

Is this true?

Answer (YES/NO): NO